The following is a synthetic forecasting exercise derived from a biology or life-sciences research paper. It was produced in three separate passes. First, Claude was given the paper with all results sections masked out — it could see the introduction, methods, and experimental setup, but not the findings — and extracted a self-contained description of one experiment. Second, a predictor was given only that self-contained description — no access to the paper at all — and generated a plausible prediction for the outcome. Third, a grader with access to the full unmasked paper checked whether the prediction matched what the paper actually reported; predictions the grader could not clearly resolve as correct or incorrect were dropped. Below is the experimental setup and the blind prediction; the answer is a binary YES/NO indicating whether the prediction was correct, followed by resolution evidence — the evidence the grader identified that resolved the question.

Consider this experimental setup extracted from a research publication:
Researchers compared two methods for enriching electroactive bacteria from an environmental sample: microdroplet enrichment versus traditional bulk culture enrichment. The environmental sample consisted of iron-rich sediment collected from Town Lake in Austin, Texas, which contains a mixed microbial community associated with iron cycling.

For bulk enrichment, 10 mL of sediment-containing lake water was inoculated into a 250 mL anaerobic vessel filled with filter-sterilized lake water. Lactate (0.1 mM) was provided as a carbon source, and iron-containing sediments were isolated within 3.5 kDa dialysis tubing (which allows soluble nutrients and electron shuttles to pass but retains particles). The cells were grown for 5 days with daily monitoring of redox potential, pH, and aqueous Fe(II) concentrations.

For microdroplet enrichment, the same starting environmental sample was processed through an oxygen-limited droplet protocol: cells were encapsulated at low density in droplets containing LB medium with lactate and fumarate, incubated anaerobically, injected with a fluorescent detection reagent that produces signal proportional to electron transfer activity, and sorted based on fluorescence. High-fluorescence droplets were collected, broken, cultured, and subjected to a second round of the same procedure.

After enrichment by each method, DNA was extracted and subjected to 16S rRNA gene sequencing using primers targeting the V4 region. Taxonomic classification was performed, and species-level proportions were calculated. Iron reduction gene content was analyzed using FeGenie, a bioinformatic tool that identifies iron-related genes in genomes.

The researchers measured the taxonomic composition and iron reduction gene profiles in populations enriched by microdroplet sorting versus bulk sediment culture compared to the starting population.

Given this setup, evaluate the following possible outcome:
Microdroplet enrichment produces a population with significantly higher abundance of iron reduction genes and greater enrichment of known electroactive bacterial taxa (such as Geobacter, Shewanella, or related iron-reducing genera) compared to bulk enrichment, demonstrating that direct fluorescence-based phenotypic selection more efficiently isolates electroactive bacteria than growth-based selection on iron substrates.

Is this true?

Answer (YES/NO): NO